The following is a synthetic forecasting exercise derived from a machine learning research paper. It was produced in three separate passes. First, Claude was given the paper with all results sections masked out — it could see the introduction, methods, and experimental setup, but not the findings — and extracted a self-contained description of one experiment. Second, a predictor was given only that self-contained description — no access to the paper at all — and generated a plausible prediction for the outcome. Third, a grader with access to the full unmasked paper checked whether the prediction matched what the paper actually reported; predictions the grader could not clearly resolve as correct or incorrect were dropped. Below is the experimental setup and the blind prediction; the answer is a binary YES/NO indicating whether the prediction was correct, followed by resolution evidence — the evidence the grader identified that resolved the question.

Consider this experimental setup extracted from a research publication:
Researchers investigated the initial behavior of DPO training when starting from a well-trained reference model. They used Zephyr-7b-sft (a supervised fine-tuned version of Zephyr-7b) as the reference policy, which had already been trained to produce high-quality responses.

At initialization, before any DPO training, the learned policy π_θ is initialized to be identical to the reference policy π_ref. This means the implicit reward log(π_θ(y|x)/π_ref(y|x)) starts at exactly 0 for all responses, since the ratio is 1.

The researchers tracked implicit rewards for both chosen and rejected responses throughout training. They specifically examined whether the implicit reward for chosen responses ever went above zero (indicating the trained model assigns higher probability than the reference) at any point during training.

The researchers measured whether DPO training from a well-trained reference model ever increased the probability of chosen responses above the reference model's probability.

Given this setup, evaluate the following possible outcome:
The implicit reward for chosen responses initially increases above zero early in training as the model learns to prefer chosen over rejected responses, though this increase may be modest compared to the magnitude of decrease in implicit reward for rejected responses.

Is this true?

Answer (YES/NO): NO